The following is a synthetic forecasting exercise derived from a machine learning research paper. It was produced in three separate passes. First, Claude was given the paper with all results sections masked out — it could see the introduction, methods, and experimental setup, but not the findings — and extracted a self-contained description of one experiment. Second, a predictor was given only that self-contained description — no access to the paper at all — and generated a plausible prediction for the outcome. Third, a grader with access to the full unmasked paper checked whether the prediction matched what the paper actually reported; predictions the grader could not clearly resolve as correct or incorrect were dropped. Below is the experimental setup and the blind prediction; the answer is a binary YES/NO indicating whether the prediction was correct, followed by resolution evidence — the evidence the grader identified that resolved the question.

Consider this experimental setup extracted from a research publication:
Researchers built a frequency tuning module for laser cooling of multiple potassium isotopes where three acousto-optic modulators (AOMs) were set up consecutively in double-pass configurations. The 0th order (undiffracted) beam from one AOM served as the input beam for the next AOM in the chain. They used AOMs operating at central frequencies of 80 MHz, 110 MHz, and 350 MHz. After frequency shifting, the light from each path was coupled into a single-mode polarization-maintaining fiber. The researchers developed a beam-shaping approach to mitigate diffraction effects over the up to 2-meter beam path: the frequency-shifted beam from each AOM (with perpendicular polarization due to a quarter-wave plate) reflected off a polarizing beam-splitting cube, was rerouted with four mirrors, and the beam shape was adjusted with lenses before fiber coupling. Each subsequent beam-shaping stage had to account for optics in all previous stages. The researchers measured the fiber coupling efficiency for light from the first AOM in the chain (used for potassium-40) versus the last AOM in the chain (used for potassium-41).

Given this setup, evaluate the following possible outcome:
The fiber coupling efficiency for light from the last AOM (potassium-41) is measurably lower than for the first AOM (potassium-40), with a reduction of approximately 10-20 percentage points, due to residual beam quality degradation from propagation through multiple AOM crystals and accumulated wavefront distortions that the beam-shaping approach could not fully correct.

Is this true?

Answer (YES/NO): NO